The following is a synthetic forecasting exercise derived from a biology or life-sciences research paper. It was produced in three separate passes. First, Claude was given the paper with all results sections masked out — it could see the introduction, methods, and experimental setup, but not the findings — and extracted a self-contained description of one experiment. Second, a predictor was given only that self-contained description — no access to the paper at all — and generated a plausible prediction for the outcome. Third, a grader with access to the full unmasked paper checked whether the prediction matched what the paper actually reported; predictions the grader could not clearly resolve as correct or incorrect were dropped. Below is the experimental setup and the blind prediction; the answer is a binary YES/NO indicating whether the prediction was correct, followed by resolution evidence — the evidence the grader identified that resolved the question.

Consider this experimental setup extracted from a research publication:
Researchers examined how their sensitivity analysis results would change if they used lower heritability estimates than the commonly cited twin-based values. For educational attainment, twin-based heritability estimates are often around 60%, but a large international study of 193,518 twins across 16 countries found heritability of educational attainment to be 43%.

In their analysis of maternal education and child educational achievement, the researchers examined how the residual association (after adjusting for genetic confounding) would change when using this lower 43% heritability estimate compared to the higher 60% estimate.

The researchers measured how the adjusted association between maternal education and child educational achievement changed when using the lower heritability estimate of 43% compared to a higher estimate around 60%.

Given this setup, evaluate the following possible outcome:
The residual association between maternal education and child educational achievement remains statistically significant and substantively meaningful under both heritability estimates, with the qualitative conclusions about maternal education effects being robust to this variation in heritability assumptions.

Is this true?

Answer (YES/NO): NO